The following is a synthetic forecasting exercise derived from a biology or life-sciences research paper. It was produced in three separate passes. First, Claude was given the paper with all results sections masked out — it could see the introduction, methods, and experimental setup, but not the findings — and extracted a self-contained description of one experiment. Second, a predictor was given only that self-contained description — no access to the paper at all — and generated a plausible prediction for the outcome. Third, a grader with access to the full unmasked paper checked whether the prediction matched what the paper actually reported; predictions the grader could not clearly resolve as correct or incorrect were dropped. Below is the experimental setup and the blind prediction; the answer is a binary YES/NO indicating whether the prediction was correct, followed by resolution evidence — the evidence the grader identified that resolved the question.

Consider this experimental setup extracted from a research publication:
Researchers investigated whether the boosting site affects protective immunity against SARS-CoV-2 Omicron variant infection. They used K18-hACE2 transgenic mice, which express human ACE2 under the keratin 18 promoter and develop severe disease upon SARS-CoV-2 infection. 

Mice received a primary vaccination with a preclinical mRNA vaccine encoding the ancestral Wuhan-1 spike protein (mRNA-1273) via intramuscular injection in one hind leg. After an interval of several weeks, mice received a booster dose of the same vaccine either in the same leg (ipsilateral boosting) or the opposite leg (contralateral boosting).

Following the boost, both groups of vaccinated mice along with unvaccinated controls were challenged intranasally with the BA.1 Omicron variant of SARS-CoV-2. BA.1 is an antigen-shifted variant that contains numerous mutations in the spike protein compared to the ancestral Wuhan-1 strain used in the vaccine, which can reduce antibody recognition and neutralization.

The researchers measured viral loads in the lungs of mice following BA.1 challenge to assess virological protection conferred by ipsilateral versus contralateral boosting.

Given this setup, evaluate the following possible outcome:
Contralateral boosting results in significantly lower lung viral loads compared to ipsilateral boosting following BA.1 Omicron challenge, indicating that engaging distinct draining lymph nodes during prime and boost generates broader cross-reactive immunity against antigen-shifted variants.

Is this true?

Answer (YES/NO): NO